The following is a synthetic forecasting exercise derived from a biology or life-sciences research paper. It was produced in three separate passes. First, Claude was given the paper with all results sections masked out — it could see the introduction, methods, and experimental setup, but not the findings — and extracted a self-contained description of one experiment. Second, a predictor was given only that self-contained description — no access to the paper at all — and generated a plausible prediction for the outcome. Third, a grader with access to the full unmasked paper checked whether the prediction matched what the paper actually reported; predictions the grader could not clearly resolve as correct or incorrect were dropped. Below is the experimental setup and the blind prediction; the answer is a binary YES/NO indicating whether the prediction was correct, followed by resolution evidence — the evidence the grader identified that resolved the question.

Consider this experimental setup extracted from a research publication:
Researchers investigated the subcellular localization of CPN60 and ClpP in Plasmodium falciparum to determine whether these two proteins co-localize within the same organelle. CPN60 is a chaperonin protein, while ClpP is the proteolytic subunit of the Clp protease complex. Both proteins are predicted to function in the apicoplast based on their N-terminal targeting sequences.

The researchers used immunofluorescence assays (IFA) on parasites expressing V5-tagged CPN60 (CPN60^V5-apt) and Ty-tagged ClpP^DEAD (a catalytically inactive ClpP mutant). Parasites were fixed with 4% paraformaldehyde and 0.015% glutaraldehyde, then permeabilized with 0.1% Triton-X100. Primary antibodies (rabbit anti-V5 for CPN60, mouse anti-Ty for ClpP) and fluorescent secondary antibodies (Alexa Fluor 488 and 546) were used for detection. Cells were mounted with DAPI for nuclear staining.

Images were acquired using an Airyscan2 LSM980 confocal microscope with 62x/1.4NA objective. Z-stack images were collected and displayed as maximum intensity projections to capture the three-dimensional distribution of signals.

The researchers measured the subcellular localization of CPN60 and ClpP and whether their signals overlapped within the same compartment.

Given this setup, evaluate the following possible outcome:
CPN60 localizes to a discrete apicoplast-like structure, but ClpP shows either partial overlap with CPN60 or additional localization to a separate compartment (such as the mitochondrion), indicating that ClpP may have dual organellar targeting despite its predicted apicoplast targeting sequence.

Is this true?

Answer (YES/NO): NO